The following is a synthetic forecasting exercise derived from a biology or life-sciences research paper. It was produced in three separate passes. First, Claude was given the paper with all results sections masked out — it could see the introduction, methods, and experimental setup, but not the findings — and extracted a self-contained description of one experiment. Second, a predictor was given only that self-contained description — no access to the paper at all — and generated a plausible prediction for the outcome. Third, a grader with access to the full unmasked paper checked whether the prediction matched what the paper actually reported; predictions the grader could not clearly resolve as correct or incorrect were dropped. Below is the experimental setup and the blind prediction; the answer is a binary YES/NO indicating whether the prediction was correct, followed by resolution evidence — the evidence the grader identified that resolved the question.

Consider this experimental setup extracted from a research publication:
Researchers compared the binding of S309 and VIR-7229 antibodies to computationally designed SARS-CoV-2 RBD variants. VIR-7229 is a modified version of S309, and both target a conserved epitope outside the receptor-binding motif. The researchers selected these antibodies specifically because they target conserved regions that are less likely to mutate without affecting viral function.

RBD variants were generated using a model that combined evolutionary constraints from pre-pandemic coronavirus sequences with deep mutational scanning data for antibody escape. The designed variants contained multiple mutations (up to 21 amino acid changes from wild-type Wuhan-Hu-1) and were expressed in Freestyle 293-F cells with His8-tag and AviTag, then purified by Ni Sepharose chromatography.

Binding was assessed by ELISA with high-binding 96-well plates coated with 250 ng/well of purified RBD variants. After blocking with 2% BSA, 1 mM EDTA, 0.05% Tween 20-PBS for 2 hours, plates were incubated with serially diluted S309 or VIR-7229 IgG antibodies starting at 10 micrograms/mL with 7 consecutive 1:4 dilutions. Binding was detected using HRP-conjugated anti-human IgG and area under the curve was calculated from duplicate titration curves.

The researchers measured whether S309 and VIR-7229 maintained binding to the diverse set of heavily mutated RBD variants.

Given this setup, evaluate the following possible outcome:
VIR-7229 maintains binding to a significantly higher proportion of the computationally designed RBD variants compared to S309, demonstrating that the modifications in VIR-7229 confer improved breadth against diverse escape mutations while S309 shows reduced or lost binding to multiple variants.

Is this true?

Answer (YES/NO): NO